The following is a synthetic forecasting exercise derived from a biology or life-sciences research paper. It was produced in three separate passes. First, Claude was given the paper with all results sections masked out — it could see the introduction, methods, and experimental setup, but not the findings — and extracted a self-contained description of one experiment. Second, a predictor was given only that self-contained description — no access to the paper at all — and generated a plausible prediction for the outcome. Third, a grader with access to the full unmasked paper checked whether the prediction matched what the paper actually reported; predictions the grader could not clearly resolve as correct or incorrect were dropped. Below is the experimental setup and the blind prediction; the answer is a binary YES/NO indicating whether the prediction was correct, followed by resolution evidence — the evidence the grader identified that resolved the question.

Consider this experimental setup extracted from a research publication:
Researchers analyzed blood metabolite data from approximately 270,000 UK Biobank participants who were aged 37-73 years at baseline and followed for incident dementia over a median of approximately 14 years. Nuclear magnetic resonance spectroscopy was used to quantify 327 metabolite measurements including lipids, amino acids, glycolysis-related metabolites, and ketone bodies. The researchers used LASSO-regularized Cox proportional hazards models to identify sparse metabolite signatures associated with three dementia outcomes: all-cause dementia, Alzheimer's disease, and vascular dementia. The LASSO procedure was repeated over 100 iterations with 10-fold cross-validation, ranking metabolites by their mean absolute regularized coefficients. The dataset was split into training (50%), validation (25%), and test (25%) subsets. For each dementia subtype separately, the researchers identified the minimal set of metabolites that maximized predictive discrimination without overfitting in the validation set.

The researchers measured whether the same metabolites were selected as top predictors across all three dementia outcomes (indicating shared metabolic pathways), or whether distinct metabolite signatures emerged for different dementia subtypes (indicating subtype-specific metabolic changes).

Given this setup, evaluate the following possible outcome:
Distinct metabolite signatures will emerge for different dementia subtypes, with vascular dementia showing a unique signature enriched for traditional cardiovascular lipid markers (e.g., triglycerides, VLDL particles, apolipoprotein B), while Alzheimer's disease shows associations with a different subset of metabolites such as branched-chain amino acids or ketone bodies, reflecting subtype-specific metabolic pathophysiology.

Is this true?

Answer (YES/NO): NO